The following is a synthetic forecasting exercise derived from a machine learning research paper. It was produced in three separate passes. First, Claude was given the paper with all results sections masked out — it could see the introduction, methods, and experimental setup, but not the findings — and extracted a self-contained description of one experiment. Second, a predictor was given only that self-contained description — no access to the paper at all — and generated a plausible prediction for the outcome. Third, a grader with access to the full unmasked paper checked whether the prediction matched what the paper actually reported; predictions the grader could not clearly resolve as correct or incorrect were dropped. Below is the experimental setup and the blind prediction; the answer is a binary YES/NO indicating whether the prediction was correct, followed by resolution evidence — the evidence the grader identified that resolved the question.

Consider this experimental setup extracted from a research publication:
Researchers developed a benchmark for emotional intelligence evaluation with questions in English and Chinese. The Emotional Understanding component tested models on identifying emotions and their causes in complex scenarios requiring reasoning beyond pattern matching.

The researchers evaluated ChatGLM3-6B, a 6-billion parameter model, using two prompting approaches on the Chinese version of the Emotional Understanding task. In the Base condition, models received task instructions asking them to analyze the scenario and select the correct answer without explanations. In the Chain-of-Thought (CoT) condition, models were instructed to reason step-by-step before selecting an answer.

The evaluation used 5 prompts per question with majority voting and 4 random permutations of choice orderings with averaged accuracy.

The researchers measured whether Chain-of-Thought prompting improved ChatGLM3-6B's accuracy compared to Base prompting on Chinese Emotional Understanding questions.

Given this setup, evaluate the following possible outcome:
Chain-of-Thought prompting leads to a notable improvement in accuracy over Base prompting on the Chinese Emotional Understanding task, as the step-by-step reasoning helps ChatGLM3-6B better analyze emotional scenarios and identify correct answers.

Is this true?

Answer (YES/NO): NO